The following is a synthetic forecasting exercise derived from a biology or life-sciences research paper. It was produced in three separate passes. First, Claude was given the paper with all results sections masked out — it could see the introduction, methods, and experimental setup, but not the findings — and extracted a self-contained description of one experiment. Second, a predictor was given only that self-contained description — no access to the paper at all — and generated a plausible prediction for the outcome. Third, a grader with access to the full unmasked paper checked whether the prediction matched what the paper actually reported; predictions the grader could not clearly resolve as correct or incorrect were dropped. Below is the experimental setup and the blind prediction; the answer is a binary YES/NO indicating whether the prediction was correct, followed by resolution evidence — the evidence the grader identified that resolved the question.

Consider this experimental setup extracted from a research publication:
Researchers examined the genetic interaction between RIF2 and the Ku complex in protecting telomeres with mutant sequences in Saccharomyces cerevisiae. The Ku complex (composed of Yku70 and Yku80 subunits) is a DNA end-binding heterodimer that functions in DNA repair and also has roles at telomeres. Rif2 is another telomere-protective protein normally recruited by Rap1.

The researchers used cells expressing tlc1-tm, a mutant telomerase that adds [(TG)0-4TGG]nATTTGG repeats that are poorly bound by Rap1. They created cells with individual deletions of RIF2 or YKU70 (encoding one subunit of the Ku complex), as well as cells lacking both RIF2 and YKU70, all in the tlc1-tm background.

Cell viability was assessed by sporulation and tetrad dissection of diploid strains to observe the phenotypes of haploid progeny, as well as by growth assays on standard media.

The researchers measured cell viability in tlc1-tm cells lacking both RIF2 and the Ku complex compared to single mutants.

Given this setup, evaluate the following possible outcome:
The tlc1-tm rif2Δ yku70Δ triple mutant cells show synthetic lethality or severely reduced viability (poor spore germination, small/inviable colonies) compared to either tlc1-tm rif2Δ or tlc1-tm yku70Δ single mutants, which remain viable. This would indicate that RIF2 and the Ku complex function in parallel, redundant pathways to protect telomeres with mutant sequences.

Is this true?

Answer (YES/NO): YES